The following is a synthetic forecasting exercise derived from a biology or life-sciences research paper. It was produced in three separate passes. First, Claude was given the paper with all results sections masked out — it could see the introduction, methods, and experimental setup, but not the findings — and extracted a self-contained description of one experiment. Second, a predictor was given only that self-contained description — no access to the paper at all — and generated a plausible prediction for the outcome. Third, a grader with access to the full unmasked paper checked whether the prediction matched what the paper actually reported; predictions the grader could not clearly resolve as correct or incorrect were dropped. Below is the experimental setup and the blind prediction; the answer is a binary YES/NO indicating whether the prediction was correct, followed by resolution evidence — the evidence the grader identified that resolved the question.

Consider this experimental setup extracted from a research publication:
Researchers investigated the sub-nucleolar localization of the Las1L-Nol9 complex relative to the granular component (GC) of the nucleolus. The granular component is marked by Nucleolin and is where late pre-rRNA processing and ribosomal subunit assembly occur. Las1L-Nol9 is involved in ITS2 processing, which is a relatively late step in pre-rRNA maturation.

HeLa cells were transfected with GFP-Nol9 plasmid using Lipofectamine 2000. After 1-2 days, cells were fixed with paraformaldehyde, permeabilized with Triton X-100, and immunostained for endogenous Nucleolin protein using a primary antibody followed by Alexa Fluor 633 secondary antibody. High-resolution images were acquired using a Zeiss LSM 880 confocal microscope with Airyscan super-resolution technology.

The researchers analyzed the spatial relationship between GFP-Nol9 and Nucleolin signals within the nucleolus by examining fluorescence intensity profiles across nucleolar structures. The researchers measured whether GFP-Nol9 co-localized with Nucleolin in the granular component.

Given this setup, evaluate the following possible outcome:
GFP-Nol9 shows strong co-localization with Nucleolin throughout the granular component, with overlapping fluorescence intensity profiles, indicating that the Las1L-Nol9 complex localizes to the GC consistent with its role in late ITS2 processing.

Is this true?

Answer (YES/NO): YES